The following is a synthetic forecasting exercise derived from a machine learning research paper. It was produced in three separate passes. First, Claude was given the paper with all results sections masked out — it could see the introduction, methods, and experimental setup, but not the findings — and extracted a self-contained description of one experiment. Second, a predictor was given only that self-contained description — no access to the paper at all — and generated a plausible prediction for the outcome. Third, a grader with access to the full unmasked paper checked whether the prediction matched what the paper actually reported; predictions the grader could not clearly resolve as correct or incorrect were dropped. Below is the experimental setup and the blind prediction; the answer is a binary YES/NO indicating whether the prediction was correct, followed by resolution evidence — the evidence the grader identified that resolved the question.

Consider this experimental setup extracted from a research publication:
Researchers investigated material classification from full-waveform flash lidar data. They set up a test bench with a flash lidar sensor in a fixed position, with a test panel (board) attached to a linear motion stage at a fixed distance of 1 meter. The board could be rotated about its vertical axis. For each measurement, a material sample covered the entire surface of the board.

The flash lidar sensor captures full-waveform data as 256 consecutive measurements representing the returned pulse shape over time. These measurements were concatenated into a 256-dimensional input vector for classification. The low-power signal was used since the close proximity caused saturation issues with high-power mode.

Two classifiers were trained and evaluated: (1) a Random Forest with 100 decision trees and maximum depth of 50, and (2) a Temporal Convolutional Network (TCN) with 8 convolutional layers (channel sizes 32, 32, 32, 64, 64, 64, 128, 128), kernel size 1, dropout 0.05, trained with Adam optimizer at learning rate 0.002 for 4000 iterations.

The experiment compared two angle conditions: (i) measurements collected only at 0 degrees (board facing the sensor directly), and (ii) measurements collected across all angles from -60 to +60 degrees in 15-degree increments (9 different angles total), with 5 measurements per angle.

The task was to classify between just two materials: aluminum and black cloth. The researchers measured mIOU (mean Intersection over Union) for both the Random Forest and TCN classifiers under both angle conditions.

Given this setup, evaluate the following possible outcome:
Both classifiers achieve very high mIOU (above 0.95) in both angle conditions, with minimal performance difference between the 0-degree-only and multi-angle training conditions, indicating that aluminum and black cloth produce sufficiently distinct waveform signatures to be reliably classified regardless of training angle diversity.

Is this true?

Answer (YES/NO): NO